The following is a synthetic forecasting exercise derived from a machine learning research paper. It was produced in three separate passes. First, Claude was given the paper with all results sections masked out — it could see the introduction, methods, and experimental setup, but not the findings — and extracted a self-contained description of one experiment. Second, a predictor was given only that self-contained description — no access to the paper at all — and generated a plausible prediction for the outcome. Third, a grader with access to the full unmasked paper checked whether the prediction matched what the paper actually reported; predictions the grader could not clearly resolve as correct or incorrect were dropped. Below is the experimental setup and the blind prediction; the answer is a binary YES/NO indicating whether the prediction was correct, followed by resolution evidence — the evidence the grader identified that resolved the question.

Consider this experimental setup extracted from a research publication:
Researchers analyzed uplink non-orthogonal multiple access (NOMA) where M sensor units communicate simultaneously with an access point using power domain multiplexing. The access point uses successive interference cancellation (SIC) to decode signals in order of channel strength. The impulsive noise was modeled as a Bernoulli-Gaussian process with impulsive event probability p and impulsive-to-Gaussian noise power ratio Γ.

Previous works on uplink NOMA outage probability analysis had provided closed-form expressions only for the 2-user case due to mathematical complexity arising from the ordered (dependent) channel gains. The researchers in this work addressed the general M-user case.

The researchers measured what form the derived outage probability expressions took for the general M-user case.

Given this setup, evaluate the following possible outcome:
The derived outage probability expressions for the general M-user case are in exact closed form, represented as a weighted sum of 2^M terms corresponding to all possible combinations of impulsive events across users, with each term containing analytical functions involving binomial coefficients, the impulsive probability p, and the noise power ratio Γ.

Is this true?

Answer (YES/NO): NO